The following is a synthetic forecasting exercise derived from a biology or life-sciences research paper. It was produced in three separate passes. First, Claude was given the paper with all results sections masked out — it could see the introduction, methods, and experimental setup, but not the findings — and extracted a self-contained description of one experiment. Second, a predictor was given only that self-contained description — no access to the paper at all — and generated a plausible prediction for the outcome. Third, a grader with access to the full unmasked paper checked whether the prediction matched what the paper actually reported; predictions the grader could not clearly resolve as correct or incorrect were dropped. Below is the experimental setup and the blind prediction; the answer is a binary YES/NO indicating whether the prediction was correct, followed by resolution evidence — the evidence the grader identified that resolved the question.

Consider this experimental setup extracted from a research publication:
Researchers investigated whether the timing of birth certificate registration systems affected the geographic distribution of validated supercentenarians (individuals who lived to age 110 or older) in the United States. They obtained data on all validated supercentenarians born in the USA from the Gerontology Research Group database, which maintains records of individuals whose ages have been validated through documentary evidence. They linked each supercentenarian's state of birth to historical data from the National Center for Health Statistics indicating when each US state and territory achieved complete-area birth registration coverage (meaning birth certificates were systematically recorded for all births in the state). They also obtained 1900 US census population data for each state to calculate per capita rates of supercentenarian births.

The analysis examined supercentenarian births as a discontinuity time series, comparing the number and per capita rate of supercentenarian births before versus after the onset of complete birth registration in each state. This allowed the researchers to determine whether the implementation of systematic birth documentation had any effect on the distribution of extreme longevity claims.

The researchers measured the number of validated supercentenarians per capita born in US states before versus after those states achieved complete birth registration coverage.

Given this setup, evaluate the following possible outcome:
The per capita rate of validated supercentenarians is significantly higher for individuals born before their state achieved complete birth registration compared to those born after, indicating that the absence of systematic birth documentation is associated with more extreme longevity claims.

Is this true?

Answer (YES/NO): YES